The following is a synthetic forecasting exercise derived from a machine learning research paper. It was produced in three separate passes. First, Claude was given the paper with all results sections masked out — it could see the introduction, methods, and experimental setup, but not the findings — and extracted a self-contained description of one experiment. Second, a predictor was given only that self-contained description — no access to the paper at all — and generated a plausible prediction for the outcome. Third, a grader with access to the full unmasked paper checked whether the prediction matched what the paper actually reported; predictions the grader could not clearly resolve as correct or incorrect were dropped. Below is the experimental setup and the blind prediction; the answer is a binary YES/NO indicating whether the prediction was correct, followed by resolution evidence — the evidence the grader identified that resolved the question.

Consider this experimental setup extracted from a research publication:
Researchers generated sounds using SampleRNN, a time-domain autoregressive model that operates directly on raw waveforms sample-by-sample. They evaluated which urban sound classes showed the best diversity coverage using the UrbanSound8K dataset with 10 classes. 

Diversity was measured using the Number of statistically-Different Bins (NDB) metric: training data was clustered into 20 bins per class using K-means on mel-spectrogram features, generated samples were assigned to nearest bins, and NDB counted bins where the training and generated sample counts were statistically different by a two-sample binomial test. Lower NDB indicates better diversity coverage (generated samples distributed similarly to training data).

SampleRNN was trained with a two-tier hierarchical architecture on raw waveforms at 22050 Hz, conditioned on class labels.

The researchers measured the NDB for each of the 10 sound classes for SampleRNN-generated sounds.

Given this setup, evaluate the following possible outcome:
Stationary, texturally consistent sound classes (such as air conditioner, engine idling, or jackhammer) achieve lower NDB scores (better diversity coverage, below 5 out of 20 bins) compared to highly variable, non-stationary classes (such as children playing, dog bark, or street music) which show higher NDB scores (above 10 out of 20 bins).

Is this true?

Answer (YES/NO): NO